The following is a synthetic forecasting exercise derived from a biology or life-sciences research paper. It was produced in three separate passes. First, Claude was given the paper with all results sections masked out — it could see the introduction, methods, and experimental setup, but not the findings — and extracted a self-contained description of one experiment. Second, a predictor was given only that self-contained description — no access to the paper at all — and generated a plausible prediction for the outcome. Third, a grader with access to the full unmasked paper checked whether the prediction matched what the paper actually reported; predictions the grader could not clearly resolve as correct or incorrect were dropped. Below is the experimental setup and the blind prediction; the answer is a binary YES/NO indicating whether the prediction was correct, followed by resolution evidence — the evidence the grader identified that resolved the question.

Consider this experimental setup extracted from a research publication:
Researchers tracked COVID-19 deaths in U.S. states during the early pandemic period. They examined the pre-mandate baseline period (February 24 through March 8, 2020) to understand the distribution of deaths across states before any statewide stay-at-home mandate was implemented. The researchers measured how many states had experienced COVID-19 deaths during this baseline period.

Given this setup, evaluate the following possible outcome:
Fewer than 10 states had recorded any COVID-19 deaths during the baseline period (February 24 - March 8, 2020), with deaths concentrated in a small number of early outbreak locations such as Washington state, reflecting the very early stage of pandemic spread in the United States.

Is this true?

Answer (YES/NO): YES